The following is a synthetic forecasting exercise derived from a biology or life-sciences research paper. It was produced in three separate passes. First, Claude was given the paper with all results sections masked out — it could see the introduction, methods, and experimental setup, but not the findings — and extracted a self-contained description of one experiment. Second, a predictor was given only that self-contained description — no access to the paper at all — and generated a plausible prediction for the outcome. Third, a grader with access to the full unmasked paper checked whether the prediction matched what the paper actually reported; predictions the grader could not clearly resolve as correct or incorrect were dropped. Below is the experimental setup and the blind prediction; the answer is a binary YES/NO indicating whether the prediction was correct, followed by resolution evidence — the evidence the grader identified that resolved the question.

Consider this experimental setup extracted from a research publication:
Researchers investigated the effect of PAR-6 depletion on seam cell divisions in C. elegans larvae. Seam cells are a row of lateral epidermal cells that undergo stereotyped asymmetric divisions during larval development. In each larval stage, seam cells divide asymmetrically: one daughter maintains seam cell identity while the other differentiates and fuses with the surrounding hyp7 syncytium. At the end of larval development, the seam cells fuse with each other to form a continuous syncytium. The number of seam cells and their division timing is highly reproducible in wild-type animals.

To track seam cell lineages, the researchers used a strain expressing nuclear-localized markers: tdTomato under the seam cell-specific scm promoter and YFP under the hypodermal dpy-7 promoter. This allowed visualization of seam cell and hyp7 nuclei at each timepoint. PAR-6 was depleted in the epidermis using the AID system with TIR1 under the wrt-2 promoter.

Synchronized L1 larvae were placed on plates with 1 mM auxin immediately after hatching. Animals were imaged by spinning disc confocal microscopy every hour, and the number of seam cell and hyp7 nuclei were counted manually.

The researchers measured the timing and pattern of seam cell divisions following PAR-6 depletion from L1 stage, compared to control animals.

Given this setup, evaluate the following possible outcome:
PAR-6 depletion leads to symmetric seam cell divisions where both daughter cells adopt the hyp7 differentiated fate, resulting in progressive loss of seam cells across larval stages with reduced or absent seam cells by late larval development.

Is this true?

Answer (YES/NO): NO